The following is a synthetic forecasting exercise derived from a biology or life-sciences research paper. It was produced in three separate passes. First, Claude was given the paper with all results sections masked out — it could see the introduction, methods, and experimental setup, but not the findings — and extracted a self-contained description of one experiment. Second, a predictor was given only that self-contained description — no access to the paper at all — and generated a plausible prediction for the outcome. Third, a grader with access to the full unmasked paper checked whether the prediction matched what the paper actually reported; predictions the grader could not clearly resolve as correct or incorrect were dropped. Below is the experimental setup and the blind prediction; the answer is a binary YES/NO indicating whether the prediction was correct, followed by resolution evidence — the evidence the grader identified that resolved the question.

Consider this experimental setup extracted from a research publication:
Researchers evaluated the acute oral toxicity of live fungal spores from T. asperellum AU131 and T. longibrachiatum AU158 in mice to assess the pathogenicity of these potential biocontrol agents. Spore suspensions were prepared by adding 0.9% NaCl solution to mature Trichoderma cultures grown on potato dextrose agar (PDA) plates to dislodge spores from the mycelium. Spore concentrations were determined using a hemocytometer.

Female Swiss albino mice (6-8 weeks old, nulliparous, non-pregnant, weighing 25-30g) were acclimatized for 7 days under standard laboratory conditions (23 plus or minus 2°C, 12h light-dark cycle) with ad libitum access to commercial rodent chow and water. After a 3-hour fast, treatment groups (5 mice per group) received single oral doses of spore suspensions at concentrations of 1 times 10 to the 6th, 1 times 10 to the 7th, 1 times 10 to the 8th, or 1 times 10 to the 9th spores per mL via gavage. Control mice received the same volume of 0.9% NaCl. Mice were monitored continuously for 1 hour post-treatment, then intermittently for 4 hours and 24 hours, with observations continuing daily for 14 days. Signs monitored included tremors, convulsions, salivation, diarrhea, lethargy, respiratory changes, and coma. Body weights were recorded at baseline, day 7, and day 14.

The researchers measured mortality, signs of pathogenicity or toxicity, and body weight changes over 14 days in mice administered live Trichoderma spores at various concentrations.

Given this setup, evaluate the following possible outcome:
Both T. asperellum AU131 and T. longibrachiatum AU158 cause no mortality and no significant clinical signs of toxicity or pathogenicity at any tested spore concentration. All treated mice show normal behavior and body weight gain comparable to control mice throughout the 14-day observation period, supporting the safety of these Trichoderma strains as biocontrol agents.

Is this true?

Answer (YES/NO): YES